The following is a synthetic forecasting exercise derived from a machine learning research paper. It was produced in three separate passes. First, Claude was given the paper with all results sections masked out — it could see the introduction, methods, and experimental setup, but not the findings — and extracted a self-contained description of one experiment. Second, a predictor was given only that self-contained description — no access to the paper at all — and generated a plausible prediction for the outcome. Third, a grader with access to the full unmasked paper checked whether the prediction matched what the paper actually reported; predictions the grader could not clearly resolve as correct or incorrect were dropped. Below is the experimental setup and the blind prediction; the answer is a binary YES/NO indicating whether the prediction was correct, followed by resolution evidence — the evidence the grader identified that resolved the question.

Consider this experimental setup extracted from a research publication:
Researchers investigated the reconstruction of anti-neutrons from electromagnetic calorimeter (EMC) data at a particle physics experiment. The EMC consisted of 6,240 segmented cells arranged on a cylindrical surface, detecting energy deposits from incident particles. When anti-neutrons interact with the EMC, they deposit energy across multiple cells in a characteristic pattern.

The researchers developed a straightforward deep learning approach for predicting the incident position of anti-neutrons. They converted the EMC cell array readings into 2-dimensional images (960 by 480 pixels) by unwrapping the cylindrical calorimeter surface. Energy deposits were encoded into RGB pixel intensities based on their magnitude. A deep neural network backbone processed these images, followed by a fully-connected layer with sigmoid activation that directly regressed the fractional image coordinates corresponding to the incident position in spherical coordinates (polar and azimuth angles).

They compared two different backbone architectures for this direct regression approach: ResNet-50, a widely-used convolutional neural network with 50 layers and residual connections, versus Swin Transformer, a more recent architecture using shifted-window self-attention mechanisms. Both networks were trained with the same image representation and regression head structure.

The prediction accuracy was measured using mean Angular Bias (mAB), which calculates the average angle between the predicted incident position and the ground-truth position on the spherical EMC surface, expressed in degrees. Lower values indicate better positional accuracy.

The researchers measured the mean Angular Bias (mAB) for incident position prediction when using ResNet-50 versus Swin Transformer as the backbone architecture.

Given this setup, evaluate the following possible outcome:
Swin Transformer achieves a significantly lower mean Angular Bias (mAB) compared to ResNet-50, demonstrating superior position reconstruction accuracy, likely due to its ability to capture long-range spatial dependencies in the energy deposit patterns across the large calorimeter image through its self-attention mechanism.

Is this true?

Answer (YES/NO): YES